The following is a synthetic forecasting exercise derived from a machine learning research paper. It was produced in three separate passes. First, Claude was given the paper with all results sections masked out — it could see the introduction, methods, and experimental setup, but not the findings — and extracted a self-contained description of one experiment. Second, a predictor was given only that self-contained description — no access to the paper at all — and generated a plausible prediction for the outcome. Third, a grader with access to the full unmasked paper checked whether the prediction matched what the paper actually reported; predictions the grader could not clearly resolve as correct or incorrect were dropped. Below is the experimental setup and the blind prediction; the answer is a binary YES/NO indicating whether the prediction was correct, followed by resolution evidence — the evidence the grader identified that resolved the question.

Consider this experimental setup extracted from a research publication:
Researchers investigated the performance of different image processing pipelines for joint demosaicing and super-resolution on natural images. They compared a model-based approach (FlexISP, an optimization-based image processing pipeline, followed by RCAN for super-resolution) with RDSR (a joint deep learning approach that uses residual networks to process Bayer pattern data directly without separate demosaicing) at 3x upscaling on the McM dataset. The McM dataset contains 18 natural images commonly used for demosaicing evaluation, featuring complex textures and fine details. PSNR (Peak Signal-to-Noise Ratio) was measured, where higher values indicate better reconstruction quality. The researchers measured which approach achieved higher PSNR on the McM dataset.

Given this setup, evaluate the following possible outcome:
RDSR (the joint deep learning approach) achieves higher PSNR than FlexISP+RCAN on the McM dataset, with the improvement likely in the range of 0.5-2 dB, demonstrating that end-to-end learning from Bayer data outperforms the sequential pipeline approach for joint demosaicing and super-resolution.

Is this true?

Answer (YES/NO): YES